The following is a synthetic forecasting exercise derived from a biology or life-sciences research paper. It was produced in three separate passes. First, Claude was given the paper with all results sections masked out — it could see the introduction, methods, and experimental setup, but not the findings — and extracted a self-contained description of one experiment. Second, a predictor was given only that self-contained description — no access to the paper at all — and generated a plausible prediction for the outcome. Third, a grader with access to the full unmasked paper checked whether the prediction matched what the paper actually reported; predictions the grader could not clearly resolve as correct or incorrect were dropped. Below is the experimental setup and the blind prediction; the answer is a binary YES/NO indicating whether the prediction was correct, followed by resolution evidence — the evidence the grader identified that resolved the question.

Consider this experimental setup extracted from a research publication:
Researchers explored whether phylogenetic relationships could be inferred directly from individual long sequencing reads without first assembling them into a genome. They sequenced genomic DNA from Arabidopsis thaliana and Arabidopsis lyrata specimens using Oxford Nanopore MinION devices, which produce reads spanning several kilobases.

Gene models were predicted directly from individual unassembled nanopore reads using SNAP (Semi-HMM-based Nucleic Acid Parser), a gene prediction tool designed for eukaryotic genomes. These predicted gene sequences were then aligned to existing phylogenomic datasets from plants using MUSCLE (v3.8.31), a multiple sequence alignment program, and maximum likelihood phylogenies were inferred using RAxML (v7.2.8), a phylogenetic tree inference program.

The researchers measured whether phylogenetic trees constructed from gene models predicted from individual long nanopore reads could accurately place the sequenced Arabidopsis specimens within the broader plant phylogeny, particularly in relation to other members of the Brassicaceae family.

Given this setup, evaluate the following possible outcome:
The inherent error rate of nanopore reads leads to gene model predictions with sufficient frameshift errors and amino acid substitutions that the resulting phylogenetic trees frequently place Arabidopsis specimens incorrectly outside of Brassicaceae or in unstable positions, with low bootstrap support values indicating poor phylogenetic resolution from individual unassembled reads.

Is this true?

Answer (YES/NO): NO